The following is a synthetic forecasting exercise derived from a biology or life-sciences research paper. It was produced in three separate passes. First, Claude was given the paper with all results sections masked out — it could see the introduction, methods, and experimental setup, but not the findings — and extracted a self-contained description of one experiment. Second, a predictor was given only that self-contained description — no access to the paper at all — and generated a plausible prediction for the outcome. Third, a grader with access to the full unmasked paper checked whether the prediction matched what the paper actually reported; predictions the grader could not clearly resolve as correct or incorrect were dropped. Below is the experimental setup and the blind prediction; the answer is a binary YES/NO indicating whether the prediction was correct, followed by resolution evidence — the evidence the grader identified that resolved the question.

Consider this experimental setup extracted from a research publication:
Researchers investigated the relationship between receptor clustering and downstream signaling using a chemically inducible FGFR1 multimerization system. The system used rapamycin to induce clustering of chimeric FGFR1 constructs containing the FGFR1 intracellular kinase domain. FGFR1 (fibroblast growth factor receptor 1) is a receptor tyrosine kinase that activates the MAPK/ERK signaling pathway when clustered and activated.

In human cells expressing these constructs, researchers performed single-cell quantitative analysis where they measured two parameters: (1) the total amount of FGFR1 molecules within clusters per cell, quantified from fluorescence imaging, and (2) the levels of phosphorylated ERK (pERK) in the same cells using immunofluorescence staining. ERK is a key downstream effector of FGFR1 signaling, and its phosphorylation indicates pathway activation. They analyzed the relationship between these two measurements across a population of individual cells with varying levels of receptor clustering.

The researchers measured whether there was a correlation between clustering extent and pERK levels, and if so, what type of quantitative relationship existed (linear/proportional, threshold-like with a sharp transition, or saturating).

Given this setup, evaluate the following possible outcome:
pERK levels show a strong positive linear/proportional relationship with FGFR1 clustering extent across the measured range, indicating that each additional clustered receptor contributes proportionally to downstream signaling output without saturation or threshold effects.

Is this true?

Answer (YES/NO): YES